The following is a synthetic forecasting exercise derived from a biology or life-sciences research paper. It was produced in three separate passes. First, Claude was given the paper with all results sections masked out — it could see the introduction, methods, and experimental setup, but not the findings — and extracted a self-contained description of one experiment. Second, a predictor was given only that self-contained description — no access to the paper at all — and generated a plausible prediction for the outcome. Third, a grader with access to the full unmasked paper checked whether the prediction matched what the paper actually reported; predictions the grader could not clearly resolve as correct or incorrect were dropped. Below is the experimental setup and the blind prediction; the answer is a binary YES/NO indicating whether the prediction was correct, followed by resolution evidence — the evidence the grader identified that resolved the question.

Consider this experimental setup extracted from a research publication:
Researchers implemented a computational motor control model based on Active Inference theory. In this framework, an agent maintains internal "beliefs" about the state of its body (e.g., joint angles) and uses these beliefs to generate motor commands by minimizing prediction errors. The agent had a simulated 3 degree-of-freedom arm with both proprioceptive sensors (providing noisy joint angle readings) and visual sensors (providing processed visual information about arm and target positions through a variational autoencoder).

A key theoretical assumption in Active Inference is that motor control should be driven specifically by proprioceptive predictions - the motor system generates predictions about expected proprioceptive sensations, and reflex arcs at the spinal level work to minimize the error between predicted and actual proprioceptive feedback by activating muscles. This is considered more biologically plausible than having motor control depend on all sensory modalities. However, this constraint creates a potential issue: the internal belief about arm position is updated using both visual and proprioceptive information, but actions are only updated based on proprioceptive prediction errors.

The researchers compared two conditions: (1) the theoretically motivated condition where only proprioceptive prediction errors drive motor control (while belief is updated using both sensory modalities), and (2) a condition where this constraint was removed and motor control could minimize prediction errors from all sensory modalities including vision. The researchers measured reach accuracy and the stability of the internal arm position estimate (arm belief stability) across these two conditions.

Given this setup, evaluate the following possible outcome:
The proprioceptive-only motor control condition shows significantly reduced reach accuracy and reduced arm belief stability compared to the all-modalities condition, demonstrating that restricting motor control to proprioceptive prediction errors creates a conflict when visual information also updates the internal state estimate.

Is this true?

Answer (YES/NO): NO